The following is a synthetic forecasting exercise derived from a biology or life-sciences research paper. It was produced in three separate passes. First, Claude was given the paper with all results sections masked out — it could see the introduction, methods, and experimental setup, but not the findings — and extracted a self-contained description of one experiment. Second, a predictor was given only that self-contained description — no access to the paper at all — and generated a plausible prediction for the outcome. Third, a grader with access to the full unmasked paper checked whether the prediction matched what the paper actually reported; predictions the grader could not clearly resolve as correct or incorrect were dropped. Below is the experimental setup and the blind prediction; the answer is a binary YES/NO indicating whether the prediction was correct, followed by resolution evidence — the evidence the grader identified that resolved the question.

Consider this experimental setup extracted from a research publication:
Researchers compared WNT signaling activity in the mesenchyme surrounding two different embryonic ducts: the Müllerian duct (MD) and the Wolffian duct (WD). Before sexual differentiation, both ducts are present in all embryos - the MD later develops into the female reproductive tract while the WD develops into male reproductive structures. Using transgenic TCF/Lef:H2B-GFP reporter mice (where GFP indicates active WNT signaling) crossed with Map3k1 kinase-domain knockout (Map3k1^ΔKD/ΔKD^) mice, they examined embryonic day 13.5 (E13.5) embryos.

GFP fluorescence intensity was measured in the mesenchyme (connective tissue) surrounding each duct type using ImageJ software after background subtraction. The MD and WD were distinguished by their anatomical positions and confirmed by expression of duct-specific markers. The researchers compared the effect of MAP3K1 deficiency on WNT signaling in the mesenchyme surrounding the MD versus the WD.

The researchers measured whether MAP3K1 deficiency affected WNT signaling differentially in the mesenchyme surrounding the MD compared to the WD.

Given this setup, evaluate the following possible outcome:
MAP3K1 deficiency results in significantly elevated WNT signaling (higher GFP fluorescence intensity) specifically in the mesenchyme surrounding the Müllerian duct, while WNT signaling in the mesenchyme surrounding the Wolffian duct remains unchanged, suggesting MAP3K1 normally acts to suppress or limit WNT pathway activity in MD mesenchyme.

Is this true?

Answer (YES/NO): NO